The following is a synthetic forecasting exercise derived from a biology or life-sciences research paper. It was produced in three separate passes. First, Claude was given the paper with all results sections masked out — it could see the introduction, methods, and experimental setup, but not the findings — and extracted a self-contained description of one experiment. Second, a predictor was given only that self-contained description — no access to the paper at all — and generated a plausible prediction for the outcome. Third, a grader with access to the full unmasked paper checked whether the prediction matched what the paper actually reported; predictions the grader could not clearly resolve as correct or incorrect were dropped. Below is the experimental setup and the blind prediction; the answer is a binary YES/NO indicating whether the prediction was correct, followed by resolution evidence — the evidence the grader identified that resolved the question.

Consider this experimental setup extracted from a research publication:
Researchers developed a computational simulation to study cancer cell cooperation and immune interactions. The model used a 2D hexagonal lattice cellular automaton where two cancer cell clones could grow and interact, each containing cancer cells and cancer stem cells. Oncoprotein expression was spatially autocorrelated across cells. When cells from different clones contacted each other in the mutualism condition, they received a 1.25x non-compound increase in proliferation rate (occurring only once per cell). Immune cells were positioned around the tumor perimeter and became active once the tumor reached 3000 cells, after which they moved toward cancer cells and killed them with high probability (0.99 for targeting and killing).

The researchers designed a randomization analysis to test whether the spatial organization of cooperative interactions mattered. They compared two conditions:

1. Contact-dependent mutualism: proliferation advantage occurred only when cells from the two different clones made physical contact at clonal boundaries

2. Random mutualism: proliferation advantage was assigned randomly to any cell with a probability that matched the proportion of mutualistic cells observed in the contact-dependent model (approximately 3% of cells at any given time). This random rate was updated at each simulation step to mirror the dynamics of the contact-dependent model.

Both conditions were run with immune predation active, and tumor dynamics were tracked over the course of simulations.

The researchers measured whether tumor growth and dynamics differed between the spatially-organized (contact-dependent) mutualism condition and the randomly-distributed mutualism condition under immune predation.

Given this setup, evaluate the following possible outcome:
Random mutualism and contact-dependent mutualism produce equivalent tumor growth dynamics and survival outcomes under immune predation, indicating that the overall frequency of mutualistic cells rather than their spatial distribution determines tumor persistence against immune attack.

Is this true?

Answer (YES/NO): NO